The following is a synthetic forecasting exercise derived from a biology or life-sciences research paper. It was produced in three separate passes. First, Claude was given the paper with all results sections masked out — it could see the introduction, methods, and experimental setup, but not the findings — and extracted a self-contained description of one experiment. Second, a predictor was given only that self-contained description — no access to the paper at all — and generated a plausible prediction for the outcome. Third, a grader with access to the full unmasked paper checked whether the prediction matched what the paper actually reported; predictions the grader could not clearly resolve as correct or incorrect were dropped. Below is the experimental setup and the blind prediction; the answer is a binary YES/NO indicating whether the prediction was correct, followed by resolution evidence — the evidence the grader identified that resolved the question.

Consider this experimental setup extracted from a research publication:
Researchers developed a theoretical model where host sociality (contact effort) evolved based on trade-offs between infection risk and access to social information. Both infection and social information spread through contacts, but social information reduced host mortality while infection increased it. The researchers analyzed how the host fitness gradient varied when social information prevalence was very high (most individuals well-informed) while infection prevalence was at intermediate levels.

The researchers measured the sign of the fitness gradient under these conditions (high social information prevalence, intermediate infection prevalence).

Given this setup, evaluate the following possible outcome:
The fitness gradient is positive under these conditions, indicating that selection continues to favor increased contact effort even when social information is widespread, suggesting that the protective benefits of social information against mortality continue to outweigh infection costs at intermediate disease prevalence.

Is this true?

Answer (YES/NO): NO